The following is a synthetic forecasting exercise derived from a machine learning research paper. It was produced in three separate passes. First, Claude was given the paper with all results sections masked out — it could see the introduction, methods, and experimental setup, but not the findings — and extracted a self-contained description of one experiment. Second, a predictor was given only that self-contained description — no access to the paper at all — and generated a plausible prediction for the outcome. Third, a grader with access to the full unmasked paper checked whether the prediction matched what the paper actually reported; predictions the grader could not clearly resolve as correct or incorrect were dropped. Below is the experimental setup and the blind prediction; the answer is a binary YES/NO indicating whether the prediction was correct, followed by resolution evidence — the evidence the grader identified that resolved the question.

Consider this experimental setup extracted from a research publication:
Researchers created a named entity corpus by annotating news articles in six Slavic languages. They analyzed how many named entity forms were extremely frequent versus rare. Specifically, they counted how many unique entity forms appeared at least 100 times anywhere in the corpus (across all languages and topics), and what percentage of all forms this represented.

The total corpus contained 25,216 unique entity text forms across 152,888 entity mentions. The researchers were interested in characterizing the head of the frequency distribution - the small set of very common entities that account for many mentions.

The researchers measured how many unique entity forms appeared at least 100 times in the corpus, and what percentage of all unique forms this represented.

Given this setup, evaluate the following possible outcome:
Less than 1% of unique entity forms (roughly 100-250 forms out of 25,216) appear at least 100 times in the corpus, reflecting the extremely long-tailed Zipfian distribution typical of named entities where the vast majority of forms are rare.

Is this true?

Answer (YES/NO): YES